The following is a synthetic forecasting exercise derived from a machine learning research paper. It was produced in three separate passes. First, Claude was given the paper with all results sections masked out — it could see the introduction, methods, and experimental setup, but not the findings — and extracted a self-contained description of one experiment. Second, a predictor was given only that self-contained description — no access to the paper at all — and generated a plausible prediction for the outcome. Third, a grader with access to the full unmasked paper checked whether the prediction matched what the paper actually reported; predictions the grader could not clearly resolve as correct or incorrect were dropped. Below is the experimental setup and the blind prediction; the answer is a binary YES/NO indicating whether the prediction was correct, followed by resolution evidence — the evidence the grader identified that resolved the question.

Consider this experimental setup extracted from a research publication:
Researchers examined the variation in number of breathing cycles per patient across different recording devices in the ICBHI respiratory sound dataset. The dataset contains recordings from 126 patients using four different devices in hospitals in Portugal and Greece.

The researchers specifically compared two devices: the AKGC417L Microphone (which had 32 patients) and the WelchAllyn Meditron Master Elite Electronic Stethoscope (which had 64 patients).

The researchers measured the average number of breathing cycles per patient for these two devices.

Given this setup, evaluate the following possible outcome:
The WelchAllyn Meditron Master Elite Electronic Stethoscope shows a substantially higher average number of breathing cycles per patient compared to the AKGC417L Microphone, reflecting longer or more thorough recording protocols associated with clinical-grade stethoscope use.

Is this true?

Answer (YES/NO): NO